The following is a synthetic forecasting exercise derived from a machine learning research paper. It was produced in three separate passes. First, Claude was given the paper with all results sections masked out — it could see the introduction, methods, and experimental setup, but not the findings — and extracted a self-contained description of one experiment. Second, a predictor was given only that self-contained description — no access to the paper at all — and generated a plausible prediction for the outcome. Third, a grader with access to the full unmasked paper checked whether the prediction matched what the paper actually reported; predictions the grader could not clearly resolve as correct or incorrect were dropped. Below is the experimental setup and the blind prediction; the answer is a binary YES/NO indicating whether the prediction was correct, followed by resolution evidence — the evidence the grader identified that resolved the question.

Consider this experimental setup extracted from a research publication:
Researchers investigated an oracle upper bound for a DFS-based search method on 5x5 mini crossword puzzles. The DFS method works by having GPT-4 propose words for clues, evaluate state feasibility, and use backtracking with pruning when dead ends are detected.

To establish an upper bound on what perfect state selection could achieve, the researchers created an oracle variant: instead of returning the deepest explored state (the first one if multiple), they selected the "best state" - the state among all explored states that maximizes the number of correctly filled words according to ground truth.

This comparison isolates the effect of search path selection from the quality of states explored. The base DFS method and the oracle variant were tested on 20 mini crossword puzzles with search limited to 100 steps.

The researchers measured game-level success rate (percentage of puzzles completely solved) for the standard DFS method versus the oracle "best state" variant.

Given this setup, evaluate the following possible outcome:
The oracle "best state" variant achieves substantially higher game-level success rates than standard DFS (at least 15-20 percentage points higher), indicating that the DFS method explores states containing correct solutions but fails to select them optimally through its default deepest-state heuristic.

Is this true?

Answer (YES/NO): YES